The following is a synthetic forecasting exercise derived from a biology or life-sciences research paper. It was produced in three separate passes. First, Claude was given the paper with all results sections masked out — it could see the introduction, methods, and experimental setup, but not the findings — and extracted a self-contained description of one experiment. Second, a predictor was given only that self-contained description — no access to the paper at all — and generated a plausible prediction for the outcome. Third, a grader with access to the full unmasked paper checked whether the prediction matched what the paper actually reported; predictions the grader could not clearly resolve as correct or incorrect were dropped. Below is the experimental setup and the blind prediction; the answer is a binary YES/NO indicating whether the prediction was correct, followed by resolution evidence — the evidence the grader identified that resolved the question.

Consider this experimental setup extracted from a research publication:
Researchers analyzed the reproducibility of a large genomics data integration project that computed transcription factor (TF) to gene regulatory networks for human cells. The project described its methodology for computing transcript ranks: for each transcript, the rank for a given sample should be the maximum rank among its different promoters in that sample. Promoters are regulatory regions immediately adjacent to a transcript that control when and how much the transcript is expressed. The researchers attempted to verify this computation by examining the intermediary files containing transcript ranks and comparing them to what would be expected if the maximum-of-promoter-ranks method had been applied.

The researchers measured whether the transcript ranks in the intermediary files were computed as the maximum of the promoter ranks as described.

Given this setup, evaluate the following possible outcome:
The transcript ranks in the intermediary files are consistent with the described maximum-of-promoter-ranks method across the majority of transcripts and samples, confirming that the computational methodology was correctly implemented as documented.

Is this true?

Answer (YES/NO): NO